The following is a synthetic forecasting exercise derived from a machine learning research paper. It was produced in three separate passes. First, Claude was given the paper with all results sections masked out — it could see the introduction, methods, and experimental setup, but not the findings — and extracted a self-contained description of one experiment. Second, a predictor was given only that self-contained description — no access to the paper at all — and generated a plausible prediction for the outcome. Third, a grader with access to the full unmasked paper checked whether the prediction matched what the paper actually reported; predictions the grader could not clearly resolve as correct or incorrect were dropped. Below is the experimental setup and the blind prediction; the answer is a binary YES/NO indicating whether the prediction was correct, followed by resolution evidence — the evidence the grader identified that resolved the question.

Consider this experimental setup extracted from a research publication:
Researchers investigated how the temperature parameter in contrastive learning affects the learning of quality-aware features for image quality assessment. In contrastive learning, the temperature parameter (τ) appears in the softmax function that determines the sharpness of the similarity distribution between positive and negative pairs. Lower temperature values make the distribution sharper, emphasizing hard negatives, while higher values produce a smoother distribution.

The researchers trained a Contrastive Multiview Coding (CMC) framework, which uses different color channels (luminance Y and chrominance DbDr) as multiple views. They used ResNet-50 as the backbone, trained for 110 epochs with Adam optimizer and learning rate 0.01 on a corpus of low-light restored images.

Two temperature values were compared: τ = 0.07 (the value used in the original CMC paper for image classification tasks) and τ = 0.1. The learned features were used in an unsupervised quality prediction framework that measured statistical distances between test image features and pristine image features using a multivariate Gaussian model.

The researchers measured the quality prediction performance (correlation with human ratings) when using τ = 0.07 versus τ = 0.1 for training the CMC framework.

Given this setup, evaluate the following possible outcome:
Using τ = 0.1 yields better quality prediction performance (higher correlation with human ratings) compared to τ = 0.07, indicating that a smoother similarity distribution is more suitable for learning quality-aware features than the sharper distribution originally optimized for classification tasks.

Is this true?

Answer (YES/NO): YES